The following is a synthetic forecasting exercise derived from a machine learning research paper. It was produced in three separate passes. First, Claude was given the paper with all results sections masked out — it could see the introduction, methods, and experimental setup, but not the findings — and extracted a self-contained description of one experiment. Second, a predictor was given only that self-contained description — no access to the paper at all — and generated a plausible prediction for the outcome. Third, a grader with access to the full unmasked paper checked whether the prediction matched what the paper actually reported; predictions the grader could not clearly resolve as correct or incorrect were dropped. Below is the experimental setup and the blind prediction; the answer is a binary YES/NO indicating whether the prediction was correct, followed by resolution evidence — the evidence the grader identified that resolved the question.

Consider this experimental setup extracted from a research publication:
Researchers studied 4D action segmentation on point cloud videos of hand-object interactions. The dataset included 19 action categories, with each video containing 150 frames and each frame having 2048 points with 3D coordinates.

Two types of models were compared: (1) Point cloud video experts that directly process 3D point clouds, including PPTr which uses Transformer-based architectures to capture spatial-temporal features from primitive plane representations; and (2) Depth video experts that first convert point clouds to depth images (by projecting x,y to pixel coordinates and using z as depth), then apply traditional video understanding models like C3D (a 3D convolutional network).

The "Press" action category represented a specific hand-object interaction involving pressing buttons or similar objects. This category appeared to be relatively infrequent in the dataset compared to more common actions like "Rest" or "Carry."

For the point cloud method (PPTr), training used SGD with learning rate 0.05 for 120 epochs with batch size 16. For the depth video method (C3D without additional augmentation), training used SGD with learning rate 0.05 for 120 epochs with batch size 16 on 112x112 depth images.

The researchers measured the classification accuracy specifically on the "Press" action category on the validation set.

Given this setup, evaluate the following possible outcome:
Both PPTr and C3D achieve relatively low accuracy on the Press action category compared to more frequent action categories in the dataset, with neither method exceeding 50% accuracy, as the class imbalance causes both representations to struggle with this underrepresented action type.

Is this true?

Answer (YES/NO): YES